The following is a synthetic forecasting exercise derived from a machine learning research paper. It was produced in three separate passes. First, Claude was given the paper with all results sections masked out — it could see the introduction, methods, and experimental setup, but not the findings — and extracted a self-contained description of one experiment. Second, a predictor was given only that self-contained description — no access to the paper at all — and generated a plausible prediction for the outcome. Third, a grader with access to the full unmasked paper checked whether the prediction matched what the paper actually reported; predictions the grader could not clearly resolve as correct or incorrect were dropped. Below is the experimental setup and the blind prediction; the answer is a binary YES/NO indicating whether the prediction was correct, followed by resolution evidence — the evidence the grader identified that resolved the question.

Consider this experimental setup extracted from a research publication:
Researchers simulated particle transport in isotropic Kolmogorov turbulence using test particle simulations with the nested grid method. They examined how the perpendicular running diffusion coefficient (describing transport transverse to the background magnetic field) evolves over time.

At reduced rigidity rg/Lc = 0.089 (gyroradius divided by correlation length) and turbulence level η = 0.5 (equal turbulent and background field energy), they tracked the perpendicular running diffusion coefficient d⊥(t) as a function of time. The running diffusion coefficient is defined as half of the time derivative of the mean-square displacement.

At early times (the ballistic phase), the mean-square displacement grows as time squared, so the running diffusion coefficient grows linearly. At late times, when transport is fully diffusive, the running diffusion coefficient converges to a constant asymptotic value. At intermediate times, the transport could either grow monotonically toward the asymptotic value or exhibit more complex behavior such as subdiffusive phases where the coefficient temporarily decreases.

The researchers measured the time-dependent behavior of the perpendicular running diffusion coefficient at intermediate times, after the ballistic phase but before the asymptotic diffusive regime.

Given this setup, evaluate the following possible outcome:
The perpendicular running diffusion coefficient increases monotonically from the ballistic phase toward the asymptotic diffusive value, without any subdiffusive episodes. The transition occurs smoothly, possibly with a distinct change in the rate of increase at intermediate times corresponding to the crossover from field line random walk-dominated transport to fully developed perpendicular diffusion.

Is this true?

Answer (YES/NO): NO